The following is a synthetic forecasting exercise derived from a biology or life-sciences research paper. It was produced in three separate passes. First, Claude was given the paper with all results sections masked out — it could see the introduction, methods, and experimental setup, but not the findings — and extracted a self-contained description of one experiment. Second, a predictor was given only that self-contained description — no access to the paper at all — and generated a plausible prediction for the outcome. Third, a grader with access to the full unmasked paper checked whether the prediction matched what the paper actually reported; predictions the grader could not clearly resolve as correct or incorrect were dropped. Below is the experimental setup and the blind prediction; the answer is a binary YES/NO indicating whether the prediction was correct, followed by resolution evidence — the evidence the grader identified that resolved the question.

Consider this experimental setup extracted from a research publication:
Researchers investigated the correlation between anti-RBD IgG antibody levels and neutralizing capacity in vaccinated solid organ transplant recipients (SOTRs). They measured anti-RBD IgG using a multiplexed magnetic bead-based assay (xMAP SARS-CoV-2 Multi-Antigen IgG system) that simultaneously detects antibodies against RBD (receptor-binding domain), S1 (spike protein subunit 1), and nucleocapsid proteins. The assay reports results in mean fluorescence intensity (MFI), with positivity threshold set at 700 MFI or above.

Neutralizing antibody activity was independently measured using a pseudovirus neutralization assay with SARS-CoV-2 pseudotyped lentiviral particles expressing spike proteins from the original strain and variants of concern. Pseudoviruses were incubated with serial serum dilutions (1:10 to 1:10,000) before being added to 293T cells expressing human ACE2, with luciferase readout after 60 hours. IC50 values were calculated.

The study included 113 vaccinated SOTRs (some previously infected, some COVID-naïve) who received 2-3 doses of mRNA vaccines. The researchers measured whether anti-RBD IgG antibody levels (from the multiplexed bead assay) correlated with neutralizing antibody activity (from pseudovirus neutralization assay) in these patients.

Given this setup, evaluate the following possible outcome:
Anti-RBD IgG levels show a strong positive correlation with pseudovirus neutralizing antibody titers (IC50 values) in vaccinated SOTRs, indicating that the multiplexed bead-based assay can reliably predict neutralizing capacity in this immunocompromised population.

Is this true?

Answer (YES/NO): NO